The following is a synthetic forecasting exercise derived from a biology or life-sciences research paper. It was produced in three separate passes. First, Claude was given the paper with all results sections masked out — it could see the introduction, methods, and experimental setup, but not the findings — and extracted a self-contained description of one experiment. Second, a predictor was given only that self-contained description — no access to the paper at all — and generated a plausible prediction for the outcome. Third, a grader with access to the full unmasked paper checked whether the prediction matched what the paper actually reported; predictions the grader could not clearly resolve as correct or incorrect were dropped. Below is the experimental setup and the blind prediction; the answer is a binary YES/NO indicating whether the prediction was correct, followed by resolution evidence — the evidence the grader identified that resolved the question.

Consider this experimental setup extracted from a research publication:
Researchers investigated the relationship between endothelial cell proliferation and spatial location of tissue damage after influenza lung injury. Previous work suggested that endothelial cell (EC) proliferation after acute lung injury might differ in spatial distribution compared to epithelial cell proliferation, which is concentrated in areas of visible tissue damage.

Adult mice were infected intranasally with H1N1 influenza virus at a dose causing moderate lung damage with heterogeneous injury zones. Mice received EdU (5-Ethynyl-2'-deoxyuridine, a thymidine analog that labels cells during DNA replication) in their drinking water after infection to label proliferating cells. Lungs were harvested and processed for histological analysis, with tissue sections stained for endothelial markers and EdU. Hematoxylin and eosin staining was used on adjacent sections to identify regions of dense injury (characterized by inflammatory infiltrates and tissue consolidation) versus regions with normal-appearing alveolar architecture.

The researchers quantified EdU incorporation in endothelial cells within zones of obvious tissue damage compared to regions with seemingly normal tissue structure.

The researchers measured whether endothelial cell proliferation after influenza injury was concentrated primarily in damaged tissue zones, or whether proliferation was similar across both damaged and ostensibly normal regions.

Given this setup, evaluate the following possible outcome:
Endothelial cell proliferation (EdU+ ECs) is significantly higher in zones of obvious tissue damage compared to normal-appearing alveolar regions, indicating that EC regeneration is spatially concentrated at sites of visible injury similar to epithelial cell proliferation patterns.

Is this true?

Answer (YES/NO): NO